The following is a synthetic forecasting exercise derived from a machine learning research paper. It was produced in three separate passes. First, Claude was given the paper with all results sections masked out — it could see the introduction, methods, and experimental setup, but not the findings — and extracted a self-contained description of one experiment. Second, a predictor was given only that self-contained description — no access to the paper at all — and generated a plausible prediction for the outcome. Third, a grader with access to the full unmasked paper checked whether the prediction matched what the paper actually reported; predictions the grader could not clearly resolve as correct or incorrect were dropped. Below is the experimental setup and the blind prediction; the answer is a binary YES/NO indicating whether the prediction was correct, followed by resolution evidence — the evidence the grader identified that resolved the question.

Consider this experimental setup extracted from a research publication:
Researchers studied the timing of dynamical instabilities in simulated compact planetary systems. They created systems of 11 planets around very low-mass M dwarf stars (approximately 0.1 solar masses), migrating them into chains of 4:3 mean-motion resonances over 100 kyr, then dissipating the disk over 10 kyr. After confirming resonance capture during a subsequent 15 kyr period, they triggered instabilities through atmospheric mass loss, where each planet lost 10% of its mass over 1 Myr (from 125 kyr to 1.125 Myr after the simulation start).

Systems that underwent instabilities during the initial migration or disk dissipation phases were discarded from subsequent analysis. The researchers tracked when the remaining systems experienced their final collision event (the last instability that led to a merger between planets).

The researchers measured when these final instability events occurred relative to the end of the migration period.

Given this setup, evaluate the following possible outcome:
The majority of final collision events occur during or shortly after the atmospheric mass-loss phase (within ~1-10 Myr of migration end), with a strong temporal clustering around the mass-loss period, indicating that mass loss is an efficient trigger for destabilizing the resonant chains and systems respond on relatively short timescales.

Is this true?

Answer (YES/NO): YES